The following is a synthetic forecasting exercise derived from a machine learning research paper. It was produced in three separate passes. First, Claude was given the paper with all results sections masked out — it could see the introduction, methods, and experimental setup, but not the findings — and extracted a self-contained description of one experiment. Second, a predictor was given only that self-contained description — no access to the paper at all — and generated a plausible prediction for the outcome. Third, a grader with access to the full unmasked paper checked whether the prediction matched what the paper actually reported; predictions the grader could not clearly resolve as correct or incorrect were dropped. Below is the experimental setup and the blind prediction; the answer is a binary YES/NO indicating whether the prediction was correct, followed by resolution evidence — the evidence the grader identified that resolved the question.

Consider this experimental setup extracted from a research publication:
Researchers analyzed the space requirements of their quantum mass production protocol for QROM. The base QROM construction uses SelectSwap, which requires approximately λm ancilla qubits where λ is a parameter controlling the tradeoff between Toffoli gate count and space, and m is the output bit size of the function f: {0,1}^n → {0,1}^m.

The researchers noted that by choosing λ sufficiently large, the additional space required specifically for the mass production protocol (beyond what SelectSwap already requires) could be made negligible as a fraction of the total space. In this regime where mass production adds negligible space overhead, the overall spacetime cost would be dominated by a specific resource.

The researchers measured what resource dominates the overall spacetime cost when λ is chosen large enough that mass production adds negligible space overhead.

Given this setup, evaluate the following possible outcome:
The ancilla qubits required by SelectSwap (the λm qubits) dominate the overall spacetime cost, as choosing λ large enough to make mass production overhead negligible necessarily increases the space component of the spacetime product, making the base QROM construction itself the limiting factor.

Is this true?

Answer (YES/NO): NO